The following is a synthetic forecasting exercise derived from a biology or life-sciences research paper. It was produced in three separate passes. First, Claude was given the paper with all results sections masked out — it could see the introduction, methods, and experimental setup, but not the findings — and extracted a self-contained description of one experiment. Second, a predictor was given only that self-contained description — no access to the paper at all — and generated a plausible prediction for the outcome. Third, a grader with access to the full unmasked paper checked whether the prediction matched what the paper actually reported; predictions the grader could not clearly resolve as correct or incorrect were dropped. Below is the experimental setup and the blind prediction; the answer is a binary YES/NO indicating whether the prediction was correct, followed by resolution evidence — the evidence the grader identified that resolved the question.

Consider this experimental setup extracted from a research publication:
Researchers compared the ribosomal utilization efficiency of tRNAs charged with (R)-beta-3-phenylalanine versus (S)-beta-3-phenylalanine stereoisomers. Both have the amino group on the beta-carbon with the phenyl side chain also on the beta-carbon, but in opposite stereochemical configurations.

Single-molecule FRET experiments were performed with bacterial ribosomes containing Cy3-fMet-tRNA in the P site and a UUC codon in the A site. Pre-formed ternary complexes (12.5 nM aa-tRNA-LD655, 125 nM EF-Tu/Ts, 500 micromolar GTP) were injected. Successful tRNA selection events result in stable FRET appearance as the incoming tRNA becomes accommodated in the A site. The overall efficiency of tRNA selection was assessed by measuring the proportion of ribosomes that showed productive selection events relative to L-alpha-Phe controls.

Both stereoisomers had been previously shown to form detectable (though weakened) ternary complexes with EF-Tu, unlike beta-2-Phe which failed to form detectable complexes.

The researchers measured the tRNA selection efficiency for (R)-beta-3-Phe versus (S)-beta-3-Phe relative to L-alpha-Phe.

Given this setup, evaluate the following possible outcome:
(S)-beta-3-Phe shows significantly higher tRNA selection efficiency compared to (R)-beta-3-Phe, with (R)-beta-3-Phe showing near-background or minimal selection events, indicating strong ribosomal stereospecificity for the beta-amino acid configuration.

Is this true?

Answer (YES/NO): NO